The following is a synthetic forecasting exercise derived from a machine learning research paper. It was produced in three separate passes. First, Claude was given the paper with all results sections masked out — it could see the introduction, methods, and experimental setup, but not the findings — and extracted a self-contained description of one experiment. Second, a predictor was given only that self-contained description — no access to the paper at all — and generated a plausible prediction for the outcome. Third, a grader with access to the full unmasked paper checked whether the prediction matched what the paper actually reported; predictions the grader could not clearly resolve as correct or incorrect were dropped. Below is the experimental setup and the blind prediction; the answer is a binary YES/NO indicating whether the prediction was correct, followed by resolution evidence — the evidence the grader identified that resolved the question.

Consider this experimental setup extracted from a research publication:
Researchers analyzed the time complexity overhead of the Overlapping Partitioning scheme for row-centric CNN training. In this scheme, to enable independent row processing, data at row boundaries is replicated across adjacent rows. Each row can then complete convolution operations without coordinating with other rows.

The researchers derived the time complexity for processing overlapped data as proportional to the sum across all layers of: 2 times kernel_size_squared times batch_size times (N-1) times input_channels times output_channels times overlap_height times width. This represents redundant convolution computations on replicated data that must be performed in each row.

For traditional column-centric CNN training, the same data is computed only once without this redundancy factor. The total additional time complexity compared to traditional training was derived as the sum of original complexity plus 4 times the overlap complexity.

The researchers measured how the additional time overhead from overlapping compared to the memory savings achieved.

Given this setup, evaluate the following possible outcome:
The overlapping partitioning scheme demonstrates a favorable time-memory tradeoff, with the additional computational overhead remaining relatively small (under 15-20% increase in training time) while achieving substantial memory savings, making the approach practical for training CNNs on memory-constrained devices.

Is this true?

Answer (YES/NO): NO